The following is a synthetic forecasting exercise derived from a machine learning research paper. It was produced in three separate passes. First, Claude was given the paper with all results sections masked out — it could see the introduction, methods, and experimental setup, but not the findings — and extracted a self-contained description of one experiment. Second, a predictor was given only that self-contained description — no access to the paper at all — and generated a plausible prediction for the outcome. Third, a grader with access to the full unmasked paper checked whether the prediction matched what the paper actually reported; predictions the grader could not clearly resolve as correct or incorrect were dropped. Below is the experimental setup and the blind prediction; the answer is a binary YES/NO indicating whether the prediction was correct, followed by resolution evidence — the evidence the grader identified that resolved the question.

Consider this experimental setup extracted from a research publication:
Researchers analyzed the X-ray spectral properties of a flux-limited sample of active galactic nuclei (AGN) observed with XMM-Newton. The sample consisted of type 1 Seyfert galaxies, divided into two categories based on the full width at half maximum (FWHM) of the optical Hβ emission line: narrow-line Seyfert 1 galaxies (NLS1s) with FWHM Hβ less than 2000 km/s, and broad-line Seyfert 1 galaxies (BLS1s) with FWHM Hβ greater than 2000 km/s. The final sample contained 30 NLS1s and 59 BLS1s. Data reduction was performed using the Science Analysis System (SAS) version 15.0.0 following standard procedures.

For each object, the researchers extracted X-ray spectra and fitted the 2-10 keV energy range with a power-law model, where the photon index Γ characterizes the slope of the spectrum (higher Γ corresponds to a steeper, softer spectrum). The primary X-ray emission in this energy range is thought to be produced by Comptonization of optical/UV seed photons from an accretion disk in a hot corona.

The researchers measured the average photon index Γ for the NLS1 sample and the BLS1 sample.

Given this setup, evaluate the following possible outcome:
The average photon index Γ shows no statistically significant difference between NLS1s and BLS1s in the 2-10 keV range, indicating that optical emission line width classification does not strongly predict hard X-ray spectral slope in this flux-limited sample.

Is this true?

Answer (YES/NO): NO